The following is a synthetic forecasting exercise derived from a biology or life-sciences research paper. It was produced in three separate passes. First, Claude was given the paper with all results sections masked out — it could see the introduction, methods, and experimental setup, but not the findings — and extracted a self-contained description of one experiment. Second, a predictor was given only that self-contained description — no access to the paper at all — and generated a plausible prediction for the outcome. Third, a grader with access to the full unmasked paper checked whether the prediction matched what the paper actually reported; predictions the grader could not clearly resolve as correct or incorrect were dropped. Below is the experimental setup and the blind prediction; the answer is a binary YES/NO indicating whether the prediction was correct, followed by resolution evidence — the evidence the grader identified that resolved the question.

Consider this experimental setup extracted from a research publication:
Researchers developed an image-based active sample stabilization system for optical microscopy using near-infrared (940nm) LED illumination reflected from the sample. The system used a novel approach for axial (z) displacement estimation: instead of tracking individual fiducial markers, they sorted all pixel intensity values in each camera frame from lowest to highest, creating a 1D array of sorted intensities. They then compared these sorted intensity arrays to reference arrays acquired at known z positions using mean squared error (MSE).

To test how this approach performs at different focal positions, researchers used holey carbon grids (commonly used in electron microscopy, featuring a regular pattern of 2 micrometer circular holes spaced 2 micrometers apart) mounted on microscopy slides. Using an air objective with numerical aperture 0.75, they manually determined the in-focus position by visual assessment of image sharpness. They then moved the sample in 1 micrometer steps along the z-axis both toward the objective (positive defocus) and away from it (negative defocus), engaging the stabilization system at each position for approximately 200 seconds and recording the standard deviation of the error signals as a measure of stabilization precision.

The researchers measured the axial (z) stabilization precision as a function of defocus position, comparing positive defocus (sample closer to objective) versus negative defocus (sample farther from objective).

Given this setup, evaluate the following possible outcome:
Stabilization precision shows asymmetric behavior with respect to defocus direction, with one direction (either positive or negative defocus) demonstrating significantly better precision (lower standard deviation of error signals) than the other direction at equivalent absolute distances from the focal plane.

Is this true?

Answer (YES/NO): YES